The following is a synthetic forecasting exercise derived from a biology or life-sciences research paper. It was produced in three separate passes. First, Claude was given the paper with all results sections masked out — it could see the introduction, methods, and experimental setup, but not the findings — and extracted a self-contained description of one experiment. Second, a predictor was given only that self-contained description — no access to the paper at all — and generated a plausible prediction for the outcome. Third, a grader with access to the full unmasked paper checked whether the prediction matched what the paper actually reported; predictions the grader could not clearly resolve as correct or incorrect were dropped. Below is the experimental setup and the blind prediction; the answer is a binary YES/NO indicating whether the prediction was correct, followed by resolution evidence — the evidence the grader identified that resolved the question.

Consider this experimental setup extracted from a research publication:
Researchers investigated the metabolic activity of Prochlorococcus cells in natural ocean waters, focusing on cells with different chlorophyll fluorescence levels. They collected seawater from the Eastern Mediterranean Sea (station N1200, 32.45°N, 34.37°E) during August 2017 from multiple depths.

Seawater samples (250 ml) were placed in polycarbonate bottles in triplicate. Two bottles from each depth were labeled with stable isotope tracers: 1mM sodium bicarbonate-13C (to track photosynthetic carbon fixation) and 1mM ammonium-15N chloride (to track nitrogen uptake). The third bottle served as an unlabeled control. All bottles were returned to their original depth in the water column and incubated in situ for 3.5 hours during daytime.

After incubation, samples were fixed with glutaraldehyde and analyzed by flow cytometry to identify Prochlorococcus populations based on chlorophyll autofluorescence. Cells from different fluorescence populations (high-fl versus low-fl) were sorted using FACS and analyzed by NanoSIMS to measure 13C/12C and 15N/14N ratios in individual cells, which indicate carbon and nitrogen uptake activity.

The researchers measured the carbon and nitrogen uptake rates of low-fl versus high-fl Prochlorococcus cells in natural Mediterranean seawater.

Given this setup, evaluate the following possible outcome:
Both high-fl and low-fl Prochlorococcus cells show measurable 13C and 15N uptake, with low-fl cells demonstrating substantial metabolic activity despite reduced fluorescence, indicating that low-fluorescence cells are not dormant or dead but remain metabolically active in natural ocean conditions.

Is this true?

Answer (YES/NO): YES